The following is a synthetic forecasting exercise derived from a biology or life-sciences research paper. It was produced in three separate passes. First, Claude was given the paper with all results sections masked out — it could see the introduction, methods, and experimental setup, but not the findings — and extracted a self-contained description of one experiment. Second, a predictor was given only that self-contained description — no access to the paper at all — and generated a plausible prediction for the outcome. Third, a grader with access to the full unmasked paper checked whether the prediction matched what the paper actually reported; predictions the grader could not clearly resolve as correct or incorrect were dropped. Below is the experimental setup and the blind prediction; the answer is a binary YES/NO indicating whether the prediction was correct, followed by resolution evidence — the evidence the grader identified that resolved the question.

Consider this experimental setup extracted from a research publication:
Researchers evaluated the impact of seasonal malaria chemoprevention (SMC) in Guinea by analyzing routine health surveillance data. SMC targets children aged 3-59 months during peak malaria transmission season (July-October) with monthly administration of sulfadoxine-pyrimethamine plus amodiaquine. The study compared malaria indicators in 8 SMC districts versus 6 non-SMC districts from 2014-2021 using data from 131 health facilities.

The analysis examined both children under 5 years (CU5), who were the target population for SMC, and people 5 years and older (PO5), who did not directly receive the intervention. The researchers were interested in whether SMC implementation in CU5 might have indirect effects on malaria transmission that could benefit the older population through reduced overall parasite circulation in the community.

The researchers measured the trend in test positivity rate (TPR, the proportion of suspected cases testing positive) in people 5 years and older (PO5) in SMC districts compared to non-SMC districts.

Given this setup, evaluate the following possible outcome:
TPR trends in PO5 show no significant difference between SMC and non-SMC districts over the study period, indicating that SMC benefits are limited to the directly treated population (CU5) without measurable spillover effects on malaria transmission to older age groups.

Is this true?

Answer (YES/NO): NO